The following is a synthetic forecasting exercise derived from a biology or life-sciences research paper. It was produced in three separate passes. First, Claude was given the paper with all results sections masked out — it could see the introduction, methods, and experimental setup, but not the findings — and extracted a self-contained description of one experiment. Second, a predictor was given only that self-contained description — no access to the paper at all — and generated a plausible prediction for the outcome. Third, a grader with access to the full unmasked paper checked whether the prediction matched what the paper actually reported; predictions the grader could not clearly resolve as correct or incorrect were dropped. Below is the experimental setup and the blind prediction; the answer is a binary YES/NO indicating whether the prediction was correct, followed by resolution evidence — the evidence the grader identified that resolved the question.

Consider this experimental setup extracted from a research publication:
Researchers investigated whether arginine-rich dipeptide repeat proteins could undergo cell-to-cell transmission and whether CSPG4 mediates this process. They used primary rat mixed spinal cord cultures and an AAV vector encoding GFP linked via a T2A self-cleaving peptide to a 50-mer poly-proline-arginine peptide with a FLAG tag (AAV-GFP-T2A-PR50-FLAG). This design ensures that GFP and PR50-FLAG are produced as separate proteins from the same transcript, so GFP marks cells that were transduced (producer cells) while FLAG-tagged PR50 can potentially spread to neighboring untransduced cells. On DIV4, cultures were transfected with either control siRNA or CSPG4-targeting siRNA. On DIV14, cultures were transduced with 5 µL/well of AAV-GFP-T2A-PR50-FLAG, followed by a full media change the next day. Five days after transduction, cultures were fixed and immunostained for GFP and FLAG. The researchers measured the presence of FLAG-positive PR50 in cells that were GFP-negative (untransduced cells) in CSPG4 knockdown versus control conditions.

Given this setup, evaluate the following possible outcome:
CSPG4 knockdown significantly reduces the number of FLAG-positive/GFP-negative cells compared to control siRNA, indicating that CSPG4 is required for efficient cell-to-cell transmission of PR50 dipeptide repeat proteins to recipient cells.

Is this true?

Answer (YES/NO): YES